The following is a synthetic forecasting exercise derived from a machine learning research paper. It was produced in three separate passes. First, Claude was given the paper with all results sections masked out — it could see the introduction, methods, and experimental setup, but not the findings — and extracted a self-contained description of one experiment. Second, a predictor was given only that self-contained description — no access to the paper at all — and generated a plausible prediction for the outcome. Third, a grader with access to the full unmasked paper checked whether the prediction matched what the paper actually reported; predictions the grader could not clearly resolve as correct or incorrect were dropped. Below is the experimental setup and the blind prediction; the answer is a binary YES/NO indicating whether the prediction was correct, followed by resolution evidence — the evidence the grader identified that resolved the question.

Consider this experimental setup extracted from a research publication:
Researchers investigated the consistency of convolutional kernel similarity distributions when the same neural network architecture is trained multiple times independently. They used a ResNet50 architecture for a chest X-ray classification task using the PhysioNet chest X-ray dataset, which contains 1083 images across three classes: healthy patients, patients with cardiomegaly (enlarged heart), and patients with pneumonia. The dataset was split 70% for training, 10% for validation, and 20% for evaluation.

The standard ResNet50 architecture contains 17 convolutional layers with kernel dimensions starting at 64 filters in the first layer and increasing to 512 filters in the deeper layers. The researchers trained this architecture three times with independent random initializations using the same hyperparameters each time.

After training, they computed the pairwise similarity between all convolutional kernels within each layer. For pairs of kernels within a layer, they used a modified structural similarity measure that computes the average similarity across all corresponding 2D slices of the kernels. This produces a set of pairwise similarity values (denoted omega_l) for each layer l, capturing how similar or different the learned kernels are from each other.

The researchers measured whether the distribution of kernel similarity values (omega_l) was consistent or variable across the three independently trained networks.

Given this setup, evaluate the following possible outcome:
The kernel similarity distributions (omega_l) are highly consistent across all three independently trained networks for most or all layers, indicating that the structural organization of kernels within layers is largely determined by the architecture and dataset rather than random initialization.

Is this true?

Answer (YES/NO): YES